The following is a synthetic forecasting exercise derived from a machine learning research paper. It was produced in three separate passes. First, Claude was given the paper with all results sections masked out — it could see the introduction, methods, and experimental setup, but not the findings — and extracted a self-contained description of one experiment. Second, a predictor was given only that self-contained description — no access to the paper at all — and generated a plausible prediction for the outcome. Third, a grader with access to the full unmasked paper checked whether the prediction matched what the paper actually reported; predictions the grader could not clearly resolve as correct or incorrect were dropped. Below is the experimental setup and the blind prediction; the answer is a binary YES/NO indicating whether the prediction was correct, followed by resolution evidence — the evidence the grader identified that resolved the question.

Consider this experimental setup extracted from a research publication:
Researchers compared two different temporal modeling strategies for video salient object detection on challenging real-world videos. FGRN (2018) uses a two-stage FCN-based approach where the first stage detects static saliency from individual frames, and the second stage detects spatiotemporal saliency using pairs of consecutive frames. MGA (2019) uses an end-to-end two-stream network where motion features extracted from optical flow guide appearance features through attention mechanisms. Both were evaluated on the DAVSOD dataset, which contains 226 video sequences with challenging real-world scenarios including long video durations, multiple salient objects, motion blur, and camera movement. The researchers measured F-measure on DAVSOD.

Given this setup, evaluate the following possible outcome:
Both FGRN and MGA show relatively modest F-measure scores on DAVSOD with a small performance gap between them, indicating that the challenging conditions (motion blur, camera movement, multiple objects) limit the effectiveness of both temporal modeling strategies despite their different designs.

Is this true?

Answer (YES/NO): NO